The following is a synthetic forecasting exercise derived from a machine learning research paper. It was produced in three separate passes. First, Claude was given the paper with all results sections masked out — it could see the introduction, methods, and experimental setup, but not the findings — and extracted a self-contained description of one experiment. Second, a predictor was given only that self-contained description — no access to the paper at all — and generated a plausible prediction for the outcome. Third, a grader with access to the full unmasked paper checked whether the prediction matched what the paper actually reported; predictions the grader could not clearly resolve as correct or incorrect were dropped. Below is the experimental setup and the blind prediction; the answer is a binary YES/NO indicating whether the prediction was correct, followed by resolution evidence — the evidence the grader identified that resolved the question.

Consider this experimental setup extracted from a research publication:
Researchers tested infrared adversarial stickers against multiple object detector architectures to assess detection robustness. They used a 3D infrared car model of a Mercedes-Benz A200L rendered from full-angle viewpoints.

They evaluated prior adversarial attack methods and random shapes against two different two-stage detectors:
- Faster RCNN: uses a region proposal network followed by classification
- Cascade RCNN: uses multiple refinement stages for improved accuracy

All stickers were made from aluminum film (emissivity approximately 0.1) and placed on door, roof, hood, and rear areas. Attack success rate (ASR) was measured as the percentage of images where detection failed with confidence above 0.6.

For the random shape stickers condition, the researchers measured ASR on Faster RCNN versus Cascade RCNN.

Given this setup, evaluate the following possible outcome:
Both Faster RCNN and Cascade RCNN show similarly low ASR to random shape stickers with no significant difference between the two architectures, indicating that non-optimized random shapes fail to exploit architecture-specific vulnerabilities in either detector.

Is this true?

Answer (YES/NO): NO